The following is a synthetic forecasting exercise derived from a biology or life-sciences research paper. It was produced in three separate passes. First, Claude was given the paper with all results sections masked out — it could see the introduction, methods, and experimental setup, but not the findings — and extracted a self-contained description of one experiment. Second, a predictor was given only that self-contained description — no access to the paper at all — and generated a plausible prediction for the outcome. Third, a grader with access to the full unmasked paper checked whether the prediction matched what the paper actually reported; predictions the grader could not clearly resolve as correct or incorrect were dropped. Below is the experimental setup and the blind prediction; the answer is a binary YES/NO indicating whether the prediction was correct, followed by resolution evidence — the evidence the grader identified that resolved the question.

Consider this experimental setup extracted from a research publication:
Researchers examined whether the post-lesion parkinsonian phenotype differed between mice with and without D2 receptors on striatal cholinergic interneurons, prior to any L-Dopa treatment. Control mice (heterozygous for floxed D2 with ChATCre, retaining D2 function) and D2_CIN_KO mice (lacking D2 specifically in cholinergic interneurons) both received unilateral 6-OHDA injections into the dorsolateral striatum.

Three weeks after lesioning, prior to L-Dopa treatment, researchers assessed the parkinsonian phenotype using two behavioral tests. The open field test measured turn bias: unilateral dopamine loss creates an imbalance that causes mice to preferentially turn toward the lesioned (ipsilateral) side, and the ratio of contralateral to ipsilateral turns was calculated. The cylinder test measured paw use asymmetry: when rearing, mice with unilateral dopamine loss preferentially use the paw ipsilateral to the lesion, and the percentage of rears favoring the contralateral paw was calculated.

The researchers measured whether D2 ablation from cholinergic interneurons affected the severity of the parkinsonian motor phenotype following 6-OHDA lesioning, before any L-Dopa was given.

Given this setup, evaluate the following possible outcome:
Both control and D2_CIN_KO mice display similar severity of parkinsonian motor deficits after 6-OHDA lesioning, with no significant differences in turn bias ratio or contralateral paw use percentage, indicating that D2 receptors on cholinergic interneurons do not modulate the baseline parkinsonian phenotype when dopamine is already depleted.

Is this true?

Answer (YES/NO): YES